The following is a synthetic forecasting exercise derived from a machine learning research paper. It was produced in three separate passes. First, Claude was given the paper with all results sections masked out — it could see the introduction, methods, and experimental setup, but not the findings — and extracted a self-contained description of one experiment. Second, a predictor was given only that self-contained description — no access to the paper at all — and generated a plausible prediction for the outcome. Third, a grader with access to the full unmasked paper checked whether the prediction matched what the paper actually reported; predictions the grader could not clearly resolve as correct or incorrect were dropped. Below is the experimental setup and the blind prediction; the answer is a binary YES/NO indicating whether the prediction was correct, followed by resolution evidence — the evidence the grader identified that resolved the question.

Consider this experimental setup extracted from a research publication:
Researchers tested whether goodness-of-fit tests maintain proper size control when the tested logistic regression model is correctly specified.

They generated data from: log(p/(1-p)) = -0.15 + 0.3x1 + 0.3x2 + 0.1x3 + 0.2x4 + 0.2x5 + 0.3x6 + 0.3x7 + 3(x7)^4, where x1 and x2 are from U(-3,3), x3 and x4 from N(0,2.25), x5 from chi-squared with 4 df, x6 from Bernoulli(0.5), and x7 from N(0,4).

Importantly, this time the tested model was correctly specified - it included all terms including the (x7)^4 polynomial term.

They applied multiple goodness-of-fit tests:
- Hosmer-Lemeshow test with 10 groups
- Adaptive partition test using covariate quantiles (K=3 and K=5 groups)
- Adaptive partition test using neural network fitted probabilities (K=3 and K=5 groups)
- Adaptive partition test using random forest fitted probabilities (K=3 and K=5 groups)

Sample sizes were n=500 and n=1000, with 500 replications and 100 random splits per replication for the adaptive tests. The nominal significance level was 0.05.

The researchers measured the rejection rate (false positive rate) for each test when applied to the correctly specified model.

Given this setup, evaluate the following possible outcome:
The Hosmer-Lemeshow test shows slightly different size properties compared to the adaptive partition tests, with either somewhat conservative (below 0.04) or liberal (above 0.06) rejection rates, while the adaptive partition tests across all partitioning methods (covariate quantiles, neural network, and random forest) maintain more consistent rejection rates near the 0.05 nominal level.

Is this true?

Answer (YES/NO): NO